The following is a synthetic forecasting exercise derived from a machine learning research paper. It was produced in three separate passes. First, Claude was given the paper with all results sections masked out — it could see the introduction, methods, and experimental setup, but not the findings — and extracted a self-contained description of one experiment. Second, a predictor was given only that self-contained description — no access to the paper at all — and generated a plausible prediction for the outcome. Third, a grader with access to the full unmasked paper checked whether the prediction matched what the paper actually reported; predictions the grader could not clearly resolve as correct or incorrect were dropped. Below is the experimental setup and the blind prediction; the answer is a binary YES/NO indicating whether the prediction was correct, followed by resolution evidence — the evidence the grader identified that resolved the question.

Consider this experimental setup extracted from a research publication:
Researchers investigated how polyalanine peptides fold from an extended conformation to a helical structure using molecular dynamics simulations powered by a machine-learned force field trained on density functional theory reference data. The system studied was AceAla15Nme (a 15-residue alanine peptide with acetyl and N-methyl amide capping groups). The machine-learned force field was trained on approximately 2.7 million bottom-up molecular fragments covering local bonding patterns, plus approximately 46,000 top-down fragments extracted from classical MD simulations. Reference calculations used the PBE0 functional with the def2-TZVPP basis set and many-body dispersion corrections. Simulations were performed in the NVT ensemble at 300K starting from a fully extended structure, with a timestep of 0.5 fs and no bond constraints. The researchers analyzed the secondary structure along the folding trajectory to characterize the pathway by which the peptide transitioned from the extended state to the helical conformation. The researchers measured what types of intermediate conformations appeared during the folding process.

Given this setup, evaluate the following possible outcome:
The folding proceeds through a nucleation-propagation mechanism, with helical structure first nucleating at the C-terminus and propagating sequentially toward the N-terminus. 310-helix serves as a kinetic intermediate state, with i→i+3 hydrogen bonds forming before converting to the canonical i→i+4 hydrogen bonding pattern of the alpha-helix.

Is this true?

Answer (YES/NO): NO